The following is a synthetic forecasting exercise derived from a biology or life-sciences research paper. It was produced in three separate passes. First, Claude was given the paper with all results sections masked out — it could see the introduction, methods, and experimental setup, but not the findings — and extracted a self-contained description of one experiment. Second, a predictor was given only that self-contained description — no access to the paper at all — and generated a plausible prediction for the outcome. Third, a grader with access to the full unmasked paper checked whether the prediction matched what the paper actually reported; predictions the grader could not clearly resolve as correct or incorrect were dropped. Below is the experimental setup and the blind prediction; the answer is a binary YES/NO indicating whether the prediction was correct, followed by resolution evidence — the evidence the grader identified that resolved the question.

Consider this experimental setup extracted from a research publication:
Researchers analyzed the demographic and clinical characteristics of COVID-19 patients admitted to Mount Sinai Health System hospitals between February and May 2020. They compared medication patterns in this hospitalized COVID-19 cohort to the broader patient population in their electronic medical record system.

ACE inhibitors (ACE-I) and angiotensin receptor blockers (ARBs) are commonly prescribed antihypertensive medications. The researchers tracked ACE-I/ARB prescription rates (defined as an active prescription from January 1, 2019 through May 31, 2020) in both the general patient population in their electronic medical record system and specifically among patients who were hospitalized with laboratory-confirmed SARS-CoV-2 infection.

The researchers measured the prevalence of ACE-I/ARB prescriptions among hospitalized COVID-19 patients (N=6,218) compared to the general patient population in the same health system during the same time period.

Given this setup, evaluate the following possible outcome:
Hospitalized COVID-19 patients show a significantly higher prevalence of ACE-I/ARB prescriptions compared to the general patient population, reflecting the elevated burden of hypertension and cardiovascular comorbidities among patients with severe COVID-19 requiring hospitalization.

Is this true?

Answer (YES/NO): YES